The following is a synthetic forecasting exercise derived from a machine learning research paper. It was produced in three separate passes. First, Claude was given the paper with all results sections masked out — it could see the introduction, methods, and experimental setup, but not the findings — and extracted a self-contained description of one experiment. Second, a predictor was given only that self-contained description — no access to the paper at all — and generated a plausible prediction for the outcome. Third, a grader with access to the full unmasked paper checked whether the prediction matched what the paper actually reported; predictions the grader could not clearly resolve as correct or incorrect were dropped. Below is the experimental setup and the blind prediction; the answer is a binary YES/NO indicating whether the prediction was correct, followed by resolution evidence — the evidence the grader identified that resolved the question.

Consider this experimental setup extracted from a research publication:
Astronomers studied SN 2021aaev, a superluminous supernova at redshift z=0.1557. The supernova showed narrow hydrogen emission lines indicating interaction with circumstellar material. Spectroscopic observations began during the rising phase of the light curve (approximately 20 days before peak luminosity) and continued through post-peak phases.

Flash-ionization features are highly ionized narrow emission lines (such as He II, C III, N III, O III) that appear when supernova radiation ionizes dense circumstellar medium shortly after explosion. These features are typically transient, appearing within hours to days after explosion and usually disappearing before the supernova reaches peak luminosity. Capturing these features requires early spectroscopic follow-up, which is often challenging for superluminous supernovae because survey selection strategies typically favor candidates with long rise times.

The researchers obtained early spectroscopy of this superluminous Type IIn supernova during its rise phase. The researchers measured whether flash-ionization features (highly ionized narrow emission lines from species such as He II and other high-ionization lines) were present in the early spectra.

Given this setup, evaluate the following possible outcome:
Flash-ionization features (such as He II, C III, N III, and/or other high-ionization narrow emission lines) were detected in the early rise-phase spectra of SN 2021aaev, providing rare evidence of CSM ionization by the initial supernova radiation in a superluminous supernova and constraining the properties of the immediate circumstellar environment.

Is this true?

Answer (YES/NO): YES